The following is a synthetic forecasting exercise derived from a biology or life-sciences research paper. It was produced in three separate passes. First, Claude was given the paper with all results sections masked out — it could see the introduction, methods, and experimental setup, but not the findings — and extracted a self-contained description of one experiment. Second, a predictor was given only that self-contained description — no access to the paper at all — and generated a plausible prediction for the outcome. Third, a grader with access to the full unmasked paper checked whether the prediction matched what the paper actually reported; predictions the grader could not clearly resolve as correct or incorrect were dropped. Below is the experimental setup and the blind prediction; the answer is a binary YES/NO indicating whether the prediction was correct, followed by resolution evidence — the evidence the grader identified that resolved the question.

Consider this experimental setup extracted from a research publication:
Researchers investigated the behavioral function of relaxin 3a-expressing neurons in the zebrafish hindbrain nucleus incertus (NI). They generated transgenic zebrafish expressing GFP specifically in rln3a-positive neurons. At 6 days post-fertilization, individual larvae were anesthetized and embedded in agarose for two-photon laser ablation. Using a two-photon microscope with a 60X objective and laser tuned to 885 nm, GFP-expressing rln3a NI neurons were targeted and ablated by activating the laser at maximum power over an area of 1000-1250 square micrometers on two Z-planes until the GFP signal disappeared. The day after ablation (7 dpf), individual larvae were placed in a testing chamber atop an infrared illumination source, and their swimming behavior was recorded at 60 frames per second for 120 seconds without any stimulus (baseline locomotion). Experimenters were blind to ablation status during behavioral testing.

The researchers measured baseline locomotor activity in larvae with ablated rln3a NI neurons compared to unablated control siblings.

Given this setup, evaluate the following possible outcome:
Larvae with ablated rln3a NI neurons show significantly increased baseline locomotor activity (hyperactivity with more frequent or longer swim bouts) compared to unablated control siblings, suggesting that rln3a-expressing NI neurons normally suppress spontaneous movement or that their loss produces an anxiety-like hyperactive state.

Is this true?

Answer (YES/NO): YES